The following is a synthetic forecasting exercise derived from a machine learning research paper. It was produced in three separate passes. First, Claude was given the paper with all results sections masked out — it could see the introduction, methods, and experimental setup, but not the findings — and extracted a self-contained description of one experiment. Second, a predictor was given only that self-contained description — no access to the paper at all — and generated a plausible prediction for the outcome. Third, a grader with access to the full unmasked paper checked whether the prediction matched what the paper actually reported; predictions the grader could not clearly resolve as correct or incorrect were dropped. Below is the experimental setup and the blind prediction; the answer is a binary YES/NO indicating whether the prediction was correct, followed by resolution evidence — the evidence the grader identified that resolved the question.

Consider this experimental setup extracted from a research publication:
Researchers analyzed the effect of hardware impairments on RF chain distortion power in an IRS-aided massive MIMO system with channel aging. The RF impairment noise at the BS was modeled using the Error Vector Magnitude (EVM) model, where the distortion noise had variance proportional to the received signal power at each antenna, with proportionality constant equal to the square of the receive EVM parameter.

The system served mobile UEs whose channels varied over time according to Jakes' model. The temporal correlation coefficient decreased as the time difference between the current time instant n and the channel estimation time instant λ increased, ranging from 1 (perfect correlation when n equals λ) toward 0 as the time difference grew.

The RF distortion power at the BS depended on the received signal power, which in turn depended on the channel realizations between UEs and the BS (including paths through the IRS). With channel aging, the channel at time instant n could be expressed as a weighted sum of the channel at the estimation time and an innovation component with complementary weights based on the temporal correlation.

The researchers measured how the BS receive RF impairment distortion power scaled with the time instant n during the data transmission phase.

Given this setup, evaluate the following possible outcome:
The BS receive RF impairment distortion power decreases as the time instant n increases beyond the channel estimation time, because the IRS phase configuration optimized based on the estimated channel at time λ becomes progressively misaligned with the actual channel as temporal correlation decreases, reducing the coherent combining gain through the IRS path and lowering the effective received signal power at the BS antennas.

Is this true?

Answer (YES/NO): YES